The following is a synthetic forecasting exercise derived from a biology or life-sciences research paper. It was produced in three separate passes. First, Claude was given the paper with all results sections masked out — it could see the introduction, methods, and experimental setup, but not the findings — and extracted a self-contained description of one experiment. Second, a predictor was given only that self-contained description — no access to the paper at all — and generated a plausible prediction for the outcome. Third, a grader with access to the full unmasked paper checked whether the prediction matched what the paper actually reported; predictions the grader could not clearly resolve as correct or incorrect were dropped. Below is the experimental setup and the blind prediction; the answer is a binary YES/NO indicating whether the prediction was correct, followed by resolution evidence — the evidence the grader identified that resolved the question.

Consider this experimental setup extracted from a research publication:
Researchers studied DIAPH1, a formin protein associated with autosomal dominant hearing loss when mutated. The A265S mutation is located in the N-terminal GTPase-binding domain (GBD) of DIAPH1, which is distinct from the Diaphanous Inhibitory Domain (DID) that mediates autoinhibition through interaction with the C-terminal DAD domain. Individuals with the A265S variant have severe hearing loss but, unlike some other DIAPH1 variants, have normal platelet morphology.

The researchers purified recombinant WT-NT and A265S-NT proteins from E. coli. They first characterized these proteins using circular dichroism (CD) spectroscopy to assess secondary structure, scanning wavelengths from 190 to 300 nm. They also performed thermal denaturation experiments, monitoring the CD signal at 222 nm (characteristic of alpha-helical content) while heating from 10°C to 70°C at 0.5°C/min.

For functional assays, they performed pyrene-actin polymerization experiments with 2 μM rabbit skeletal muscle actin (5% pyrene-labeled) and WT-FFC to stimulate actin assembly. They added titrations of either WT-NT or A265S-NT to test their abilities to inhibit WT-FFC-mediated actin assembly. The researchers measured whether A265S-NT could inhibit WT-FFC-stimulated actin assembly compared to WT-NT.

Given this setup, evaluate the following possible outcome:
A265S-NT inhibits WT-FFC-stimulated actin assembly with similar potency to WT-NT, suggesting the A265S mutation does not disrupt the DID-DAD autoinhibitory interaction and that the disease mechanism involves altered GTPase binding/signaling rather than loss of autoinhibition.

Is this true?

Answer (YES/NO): NO